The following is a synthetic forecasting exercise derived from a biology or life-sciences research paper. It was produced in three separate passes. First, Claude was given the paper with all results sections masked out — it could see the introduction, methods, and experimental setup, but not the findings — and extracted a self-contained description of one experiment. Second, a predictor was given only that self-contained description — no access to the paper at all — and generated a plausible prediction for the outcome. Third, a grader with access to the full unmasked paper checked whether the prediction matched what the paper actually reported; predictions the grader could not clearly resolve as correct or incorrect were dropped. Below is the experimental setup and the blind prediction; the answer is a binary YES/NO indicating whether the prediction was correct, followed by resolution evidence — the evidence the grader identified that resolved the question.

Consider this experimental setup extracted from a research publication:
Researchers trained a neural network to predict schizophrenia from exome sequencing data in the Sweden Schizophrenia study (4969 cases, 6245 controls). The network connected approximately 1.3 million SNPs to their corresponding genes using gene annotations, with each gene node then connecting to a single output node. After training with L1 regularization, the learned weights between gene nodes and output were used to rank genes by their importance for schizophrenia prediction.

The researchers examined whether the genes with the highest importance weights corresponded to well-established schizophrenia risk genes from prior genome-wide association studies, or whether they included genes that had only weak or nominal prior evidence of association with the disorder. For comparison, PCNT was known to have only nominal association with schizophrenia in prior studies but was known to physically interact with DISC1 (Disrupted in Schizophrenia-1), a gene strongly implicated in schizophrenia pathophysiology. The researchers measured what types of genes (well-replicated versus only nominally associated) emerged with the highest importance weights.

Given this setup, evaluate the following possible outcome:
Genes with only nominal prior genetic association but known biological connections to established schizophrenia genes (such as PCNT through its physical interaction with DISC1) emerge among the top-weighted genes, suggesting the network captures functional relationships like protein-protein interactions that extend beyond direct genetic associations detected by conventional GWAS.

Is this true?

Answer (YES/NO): YES